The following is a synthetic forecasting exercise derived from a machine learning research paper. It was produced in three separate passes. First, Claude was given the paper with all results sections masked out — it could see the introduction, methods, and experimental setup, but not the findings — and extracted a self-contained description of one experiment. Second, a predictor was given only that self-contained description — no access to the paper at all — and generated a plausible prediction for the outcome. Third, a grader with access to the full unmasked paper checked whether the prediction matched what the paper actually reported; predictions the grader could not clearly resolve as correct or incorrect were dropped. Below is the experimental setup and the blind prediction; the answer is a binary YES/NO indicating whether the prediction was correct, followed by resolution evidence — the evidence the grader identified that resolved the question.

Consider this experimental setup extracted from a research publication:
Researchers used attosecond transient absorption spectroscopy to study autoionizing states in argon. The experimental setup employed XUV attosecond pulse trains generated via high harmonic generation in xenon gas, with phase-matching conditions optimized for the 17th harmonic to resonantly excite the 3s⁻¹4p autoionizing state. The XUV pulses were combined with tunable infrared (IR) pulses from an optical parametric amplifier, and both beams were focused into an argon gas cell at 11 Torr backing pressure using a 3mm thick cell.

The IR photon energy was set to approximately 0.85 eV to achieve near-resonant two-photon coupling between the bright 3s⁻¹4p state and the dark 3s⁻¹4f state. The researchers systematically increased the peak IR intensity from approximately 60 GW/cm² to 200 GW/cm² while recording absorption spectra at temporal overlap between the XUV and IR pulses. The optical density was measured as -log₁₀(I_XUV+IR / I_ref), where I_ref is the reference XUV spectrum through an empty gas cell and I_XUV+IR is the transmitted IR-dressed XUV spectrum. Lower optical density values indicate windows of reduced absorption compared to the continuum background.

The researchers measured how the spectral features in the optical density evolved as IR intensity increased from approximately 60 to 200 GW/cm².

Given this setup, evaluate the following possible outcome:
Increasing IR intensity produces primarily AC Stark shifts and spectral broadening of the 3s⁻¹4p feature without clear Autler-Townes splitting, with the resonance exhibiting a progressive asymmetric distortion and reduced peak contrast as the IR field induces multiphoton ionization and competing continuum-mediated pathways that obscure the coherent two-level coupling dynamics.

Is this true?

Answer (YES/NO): NO